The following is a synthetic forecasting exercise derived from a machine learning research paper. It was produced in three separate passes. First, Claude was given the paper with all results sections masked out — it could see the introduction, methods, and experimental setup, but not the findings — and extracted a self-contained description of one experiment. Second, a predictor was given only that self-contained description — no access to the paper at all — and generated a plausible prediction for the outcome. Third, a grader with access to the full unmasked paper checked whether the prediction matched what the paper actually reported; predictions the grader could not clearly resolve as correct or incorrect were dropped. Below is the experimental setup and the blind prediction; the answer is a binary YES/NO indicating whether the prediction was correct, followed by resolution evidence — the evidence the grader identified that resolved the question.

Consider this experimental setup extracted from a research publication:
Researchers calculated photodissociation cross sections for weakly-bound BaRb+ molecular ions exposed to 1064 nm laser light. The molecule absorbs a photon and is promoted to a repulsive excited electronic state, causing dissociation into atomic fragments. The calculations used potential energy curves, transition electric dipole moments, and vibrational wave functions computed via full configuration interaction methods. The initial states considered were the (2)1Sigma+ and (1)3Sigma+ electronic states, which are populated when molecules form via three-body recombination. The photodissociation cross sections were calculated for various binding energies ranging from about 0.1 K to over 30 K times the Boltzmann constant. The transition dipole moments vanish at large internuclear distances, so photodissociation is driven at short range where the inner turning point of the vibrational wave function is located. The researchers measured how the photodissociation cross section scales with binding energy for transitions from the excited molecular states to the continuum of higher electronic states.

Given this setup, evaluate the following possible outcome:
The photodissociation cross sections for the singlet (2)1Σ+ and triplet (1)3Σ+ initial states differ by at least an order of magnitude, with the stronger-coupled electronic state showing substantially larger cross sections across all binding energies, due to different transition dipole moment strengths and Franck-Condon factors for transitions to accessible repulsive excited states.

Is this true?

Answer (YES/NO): NO